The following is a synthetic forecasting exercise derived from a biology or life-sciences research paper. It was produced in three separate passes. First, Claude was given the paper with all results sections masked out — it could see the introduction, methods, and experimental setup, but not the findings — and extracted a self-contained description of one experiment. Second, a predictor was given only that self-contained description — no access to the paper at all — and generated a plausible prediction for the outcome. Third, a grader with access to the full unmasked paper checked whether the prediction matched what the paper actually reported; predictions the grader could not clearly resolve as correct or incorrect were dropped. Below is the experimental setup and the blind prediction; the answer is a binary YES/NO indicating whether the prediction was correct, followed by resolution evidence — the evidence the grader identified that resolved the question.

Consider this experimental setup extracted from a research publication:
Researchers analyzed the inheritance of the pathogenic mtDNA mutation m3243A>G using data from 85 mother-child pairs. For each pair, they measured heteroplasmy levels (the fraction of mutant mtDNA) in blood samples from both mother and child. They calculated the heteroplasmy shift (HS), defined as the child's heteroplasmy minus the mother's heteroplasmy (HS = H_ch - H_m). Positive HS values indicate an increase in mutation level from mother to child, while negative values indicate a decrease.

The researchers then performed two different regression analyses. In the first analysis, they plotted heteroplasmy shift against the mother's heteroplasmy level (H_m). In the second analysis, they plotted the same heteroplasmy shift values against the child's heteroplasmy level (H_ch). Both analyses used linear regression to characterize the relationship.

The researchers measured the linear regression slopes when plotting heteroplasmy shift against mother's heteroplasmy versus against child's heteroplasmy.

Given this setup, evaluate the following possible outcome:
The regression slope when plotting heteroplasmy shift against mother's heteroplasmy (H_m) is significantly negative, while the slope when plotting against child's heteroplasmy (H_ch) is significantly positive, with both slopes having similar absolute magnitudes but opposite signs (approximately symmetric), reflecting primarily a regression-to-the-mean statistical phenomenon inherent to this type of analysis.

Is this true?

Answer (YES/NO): YES